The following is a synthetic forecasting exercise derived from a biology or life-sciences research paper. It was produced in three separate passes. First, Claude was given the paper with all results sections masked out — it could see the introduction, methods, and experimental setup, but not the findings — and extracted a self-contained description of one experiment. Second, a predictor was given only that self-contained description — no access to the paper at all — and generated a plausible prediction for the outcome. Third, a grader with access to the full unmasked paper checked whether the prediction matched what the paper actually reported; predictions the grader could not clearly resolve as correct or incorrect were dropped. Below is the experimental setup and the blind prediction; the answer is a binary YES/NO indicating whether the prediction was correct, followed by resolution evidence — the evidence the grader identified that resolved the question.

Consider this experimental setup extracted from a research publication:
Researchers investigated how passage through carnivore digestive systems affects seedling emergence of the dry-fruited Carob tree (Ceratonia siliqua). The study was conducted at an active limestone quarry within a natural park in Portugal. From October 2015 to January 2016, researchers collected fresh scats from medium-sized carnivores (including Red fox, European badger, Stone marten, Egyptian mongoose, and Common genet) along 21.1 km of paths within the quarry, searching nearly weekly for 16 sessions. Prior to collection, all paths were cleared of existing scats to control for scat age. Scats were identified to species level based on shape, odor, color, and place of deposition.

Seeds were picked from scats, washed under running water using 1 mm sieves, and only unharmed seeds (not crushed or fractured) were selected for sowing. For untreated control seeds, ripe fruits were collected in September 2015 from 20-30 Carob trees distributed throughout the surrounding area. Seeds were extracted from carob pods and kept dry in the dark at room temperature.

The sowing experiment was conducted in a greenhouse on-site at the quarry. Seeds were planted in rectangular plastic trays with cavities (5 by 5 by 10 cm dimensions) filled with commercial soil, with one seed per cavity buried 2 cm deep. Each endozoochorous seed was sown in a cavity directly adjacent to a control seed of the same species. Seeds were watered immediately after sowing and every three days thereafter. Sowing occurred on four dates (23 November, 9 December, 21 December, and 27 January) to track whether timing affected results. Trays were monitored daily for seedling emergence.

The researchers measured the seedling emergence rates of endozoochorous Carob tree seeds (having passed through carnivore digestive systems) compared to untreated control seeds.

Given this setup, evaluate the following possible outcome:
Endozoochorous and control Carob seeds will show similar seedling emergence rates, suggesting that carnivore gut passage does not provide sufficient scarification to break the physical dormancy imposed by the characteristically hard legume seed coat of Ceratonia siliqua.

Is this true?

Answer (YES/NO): YES